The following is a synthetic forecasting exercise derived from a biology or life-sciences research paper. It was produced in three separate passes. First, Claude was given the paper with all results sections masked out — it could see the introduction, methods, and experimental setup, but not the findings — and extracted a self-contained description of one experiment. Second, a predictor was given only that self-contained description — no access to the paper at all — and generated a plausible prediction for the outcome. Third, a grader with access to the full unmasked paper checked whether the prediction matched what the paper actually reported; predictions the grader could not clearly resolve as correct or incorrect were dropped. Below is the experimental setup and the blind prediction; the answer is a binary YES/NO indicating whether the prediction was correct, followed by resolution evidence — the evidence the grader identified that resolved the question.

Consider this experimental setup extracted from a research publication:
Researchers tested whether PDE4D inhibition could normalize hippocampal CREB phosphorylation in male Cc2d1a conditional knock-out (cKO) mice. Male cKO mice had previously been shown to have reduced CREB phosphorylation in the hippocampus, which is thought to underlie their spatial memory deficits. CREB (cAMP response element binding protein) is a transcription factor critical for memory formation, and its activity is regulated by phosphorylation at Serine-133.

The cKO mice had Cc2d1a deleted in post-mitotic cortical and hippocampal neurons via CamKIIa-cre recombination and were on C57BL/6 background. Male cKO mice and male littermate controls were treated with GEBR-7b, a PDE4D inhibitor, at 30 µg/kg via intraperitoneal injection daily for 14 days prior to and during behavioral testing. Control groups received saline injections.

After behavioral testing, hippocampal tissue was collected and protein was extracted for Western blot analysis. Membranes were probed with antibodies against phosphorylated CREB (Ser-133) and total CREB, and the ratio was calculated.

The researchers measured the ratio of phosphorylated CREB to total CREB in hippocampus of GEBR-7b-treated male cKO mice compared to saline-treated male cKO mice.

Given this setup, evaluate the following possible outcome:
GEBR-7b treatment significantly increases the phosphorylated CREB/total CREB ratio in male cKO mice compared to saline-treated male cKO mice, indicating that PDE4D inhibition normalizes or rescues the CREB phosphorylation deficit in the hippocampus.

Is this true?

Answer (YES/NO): YES